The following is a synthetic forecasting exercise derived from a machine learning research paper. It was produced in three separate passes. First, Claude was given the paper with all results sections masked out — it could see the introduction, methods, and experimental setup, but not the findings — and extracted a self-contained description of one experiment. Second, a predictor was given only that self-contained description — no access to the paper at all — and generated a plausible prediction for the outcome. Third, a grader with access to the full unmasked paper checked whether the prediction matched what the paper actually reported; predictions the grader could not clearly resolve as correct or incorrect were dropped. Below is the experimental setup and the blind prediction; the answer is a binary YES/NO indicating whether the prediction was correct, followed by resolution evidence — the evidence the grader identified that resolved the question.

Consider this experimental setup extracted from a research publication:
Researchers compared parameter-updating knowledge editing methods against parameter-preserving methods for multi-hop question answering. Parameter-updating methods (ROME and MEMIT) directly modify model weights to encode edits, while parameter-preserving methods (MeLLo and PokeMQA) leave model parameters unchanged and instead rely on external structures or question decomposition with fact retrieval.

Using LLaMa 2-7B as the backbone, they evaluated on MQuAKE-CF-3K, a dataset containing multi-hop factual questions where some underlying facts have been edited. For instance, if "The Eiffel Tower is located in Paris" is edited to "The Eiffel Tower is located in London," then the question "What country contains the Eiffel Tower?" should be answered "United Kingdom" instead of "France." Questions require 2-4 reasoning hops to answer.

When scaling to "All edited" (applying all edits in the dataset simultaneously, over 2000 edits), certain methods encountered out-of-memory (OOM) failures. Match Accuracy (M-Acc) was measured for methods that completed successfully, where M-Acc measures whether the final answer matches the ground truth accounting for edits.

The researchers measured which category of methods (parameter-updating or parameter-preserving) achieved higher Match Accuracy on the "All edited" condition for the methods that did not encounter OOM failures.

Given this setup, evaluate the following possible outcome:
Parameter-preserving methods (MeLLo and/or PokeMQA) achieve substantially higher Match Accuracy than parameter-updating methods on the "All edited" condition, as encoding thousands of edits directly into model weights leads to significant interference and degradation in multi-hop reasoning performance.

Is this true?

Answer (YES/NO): YES